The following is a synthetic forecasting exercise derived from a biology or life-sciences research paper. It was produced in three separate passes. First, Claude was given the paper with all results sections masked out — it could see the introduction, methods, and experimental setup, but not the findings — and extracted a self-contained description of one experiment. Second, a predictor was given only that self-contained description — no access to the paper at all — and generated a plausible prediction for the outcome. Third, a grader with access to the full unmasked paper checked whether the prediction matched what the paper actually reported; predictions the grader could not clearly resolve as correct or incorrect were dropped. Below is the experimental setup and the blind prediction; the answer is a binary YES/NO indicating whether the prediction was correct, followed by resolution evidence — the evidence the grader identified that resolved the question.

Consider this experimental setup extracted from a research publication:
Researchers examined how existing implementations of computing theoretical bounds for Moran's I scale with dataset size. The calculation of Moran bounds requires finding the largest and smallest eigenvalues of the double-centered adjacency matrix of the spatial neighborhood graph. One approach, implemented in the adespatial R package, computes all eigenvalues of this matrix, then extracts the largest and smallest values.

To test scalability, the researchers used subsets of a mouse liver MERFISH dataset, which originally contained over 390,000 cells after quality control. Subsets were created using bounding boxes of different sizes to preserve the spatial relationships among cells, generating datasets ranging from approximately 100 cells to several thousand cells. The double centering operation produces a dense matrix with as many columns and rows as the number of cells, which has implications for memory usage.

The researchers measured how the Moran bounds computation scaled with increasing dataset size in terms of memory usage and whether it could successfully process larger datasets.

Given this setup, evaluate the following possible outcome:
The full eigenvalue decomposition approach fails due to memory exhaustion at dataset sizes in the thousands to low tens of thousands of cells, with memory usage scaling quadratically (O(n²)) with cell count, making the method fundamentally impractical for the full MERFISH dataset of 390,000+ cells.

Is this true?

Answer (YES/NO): NO